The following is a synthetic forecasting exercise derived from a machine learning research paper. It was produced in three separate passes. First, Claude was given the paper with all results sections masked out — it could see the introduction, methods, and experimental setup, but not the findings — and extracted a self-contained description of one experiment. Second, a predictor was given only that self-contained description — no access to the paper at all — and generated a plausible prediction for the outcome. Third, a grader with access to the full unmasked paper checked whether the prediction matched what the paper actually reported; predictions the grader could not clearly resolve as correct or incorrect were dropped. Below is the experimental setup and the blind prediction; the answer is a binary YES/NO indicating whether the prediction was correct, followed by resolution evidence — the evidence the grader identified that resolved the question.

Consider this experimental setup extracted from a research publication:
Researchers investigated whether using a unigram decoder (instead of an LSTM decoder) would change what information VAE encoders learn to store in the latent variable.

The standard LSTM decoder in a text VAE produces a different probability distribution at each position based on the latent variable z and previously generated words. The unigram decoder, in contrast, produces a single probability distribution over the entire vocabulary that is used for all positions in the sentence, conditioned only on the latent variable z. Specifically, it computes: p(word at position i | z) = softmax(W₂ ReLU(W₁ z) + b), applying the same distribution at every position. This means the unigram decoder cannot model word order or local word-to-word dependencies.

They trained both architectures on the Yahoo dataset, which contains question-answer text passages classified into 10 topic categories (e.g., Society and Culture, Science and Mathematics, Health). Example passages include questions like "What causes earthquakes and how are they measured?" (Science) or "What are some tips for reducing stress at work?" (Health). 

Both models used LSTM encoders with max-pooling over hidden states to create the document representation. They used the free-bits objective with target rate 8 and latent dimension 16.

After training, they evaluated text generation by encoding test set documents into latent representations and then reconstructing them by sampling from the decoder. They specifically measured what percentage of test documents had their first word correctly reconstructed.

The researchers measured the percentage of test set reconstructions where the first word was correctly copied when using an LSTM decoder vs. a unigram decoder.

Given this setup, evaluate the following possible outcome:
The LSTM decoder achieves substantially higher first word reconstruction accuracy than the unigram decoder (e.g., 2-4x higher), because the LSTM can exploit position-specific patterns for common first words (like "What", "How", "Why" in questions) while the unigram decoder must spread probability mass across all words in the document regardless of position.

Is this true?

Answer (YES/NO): NO